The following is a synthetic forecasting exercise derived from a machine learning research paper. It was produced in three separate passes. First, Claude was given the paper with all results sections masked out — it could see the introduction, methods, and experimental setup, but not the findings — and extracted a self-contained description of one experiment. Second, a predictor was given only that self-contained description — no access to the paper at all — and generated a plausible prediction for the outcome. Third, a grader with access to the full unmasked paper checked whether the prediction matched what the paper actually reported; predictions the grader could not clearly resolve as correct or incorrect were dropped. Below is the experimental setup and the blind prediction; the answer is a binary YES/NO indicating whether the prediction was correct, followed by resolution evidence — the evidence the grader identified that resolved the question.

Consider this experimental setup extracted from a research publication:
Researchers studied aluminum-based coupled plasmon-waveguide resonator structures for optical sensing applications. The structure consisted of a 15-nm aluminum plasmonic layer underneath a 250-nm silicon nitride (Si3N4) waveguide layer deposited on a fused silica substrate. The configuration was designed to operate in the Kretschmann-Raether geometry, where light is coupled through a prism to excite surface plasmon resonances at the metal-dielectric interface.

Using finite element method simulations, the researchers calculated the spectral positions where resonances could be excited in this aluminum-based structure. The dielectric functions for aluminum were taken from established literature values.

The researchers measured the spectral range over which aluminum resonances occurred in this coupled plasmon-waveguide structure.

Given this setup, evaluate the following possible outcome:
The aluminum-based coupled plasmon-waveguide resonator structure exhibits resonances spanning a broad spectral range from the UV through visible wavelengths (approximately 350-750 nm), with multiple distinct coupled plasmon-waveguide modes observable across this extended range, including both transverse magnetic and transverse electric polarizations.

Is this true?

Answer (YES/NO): NO